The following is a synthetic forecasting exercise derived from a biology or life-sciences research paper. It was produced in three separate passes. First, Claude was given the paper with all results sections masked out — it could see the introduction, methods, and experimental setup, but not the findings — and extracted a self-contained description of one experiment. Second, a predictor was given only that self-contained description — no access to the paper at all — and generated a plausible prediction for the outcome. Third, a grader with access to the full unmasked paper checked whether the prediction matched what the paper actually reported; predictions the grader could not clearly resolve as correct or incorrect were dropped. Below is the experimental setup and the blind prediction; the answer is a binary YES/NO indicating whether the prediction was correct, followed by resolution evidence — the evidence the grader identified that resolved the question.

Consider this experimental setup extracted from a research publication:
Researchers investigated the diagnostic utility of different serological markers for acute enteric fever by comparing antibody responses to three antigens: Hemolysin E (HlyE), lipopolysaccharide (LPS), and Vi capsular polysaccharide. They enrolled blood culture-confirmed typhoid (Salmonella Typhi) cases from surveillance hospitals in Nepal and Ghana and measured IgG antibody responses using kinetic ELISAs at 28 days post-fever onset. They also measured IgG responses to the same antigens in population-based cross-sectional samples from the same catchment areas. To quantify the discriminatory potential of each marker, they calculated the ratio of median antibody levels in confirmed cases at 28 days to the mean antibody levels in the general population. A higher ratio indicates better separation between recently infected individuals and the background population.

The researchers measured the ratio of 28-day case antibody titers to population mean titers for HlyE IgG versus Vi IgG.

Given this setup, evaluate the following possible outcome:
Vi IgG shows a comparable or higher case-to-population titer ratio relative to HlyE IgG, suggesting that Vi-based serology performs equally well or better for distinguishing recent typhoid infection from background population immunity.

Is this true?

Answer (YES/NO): NO